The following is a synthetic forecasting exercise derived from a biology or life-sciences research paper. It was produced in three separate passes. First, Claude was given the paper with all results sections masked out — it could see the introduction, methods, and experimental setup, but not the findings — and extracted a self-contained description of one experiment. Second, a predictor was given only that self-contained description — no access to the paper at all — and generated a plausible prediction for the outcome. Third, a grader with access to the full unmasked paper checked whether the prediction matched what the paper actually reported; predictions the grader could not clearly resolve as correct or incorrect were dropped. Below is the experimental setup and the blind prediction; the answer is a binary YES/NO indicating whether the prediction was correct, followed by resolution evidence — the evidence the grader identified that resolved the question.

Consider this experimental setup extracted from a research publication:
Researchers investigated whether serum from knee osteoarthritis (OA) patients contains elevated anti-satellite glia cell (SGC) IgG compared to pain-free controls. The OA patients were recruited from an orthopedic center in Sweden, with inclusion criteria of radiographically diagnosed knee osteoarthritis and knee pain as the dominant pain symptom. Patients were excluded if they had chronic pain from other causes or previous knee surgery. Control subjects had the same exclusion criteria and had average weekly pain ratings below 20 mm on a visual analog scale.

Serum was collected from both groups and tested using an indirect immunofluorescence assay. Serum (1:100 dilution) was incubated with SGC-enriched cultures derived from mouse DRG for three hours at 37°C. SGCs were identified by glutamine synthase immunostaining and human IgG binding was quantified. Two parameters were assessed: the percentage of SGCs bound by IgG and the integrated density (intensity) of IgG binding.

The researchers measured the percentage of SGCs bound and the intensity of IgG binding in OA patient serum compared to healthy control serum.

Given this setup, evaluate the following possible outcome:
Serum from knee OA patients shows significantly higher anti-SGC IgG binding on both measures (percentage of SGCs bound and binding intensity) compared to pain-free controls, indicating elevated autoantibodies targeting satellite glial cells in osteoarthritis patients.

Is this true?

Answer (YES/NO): NO